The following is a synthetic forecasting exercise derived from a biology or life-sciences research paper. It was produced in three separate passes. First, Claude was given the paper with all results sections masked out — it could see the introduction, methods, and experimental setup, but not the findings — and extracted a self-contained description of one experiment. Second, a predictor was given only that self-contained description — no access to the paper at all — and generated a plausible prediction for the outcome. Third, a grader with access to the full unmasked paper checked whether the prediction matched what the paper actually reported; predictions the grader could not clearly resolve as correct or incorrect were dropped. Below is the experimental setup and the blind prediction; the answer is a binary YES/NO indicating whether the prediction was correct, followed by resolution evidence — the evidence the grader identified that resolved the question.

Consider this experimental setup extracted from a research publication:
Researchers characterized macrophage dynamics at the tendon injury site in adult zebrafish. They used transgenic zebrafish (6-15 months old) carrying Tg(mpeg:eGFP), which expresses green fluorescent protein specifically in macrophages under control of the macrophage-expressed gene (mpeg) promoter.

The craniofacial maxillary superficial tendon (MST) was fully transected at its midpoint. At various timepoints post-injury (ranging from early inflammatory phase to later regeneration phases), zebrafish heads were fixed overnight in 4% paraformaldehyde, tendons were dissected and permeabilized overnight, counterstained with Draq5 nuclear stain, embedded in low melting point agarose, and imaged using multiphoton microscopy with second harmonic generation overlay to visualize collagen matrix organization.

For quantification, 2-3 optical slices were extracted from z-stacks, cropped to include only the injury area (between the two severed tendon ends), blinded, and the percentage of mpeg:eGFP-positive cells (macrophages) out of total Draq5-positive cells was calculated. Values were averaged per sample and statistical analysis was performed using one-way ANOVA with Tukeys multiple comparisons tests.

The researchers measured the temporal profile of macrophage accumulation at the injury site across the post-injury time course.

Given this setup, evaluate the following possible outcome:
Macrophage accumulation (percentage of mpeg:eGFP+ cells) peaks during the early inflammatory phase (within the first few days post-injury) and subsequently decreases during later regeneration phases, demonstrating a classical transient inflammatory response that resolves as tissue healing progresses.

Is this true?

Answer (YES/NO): YES